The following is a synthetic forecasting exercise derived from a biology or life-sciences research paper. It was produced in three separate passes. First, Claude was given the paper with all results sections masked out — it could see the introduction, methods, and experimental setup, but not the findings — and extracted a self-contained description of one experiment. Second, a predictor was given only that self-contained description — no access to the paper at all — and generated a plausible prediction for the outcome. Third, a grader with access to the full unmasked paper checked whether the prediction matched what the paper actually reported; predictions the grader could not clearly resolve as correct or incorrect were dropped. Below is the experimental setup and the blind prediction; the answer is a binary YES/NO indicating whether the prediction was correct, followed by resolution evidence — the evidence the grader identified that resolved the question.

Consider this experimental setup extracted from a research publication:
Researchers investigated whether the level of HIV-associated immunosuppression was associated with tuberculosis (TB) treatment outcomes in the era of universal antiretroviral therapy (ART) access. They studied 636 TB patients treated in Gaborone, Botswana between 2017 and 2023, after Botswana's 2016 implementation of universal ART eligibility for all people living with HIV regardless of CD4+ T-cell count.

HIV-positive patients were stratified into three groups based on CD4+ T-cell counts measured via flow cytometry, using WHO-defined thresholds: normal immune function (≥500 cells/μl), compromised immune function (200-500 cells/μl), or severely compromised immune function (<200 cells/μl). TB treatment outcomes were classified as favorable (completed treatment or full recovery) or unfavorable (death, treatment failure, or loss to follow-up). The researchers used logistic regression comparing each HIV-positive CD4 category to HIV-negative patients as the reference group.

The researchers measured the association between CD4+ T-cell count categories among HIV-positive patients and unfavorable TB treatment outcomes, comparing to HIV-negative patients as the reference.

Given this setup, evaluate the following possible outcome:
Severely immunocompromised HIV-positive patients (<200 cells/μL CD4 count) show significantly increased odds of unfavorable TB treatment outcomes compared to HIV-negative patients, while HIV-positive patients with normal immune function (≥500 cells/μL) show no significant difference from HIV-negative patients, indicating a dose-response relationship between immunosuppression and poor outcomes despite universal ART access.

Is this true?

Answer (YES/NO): YES